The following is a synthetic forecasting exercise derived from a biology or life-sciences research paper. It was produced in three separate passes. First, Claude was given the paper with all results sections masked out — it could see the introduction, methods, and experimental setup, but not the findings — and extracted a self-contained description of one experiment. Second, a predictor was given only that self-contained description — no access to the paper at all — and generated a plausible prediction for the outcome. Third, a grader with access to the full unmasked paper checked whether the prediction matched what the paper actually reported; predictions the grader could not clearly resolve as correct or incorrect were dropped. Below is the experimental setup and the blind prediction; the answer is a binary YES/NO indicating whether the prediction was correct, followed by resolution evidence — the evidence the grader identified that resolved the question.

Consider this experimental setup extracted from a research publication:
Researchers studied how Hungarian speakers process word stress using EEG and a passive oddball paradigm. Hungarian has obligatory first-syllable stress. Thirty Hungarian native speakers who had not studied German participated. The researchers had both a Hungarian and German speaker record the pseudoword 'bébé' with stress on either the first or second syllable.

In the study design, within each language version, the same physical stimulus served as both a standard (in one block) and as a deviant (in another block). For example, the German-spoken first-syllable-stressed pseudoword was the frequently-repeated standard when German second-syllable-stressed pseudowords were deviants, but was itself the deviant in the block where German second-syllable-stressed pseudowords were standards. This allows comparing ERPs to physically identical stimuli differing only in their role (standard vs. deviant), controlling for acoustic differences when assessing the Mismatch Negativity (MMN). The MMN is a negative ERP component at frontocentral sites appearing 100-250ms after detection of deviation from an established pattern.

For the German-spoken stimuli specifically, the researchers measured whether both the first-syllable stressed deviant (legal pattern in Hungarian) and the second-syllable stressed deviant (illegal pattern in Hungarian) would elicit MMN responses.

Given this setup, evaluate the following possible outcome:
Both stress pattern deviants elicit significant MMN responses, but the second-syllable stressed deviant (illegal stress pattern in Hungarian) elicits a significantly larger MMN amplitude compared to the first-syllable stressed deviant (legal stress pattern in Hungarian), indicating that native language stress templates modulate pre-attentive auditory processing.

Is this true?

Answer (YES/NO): NO